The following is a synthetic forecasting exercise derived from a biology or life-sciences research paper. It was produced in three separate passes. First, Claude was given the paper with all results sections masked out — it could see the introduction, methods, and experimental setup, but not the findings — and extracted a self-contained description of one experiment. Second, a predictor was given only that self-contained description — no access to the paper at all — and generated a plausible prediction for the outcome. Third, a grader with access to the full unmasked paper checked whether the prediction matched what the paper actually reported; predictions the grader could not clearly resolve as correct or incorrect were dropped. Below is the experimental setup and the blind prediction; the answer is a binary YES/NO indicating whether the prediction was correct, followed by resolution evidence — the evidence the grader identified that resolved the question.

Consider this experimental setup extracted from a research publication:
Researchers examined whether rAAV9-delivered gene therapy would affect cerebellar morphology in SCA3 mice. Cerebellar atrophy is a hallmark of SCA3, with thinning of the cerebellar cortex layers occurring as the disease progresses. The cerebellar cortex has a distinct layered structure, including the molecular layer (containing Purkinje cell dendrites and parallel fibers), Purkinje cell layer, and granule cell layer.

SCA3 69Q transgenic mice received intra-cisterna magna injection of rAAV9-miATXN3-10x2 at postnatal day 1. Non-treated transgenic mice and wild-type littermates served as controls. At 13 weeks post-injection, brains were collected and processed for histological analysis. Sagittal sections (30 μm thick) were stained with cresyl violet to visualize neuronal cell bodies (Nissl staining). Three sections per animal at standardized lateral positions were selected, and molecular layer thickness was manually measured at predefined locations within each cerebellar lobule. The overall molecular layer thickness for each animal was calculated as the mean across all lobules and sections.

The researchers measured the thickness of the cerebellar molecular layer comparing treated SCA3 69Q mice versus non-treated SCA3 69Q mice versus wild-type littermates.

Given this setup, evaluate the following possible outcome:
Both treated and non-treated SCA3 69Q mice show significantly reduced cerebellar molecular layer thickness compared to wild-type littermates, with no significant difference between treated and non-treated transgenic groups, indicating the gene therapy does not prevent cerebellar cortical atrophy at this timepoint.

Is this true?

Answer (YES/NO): NO